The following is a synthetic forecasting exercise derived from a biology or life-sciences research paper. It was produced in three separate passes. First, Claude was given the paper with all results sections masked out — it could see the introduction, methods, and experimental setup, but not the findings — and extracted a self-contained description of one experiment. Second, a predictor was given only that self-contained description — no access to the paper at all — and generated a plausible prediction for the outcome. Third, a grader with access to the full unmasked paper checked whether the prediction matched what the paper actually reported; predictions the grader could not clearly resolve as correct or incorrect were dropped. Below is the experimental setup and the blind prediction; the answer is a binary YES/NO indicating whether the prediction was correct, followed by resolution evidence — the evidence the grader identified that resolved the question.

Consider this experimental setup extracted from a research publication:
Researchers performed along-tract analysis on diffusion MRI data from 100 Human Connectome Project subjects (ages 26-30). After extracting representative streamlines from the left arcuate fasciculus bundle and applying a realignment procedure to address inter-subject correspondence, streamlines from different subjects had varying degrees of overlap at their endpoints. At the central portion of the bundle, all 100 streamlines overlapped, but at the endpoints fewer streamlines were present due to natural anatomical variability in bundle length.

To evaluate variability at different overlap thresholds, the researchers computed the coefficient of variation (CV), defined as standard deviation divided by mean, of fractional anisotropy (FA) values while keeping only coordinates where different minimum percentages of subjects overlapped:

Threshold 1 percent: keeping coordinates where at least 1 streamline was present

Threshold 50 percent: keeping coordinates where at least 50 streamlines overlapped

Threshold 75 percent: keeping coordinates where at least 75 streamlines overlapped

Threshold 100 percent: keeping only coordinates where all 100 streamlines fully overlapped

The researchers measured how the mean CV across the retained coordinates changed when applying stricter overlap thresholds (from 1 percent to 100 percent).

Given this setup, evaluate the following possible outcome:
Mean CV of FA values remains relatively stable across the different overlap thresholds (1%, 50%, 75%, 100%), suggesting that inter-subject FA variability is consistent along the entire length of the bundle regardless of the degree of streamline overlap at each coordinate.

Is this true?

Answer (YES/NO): NO